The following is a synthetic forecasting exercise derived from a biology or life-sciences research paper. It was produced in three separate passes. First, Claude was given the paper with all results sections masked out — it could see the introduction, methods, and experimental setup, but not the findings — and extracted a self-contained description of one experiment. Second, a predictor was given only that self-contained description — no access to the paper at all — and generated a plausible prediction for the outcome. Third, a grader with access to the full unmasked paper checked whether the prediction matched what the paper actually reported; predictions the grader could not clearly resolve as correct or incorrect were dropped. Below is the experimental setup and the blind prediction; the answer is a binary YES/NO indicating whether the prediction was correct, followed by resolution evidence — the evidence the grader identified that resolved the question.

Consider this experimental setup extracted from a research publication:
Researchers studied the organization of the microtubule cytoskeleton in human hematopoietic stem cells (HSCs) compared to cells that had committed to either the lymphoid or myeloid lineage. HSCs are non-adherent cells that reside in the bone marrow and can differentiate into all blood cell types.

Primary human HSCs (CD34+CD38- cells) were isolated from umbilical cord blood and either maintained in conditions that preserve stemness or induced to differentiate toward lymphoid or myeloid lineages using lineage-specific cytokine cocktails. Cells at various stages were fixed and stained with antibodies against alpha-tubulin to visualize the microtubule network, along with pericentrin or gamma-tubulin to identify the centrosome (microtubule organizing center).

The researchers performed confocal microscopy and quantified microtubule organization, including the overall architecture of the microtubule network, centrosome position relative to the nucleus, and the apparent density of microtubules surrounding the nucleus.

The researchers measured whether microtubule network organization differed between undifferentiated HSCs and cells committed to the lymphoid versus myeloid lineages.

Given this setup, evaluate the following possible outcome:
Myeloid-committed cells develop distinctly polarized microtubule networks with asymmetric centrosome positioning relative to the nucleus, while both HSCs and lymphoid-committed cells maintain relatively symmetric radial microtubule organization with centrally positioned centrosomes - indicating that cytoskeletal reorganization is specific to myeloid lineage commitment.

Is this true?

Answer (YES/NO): NO